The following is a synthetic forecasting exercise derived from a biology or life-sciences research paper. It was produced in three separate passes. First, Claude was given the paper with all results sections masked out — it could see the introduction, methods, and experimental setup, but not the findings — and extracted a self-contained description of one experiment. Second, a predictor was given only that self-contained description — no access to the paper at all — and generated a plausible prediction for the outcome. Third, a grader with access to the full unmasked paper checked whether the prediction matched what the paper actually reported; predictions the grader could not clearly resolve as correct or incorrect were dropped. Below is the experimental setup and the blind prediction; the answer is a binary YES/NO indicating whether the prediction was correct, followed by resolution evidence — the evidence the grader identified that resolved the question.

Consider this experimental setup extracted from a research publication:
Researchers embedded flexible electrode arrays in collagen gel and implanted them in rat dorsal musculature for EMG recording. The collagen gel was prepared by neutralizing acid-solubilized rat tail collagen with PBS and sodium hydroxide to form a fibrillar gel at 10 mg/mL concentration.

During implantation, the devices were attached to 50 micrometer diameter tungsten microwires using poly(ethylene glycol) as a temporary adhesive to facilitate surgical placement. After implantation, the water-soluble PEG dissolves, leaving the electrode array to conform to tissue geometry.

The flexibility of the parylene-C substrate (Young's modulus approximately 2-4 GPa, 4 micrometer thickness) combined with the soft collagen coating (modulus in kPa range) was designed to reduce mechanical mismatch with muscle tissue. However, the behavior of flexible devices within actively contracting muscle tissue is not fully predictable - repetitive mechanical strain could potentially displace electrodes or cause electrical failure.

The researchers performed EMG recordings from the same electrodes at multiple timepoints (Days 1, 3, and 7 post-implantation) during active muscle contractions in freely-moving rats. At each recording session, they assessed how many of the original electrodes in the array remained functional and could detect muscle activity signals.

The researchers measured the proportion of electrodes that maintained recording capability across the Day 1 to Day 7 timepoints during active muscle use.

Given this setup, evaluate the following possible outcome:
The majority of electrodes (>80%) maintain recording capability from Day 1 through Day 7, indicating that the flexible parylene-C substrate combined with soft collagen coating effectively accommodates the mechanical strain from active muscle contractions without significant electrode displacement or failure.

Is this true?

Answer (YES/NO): YES